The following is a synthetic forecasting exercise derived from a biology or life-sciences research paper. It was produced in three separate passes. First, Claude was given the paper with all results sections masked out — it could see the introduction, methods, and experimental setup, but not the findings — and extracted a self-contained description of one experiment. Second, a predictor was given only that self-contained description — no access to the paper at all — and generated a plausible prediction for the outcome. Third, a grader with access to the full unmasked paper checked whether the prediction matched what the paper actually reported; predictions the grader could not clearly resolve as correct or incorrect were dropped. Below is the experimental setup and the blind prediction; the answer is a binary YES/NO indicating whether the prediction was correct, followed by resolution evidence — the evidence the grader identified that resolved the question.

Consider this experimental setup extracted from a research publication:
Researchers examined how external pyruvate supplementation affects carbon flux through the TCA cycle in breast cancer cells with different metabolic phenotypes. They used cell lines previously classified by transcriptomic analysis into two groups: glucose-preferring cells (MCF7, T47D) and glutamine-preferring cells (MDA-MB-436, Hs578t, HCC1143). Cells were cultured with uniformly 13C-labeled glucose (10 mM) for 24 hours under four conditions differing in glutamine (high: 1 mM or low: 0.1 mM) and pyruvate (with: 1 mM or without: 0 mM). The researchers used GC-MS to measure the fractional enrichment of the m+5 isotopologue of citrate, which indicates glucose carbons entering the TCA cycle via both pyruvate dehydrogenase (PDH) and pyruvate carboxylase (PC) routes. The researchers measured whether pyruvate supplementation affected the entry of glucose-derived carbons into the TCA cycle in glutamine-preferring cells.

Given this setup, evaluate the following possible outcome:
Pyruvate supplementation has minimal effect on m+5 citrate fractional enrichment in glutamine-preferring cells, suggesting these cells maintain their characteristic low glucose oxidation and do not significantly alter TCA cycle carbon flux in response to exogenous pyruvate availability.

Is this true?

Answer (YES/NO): NO